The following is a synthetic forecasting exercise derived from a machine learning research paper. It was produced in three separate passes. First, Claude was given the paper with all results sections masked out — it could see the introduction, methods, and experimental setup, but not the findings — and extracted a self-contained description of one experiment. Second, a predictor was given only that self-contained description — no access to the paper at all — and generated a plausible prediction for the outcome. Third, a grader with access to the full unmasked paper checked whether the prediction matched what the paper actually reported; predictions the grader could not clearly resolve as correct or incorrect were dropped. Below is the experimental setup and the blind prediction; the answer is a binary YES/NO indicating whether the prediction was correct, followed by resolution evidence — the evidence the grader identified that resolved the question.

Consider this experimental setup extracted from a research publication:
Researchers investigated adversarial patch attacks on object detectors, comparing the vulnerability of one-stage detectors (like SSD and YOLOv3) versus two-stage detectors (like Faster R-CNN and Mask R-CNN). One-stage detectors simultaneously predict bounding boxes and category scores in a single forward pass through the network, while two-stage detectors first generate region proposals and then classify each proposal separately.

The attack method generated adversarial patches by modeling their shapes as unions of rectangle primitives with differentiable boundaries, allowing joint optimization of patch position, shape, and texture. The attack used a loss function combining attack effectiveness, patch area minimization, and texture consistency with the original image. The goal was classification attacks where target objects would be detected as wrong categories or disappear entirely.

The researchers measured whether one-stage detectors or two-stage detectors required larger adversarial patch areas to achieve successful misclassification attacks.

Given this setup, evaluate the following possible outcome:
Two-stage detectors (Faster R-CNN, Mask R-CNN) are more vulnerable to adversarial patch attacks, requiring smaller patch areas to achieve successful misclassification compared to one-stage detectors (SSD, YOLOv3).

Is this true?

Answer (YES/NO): NO